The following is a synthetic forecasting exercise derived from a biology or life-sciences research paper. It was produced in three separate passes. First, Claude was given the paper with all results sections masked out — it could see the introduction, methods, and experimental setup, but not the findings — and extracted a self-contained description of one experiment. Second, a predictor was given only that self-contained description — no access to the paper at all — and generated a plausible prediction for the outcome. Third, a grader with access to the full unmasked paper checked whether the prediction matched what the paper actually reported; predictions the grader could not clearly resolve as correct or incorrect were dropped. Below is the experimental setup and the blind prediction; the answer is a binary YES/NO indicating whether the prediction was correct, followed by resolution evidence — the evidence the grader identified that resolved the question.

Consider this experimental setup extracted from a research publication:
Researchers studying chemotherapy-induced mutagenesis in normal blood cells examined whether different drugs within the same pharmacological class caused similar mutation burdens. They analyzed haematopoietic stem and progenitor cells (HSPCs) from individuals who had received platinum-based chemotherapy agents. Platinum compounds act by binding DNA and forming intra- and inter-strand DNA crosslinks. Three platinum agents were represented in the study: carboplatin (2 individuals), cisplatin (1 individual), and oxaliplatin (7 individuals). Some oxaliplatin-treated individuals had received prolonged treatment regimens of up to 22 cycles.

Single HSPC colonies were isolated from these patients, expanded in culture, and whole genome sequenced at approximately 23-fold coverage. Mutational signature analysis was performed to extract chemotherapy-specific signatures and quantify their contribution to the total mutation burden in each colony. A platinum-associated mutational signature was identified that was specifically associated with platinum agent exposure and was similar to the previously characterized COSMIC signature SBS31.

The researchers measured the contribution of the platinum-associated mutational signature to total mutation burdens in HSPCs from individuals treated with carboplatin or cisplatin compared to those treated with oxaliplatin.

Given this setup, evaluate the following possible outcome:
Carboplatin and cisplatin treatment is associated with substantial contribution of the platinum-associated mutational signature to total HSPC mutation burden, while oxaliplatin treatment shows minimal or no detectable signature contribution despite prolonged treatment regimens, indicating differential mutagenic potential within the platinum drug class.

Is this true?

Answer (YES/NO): YES